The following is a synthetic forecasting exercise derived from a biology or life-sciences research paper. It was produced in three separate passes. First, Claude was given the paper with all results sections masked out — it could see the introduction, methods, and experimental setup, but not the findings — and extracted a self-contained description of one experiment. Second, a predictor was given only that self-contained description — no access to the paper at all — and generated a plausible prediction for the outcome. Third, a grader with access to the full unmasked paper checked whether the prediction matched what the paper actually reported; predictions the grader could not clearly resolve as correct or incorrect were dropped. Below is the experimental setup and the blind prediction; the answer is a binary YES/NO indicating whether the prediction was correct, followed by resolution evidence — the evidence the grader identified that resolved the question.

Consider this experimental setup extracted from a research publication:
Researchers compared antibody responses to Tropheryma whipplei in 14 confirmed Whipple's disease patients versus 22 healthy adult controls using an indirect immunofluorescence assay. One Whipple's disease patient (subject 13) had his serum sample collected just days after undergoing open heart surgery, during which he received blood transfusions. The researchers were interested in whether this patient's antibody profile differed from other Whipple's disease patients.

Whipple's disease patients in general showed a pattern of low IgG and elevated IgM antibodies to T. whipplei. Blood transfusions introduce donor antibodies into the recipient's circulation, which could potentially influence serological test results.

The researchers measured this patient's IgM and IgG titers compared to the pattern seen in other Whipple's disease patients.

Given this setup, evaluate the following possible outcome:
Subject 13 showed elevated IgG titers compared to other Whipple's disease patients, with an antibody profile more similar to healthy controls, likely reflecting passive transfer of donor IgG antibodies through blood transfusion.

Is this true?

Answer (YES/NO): YES